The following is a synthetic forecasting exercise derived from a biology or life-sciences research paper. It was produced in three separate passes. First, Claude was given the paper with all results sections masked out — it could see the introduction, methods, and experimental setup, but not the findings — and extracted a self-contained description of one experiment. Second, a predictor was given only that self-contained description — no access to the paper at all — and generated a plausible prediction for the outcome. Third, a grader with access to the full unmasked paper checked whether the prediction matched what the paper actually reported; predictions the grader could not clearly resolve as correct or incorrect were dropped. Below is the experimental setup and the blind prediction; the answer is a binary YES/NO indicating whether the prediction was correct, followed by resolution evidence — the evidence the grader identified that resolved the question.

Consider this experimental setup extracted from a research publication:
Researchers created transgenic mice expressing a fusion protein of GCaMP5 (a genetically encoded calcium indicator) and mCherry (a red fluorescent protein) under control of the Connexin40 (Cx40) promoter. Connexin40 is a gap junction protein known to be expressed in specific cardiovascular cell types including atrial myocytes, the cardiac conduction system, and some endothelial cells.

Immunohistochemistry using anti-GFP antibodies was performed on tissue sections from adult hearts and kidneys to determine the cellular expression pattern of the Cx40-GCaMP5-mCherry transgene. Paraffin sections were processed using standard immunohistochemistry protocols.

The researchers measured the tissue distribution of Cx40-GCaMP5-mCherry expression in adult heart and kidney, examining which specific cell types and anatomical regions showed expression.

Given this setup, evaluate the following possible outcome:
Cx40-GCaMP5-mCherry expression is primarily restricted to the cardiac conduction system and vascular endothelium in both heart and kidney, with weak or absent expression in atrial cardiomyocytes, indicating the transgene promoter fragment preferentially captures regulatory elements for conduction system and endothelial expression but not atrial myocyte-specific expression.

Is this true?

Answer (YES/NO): NO